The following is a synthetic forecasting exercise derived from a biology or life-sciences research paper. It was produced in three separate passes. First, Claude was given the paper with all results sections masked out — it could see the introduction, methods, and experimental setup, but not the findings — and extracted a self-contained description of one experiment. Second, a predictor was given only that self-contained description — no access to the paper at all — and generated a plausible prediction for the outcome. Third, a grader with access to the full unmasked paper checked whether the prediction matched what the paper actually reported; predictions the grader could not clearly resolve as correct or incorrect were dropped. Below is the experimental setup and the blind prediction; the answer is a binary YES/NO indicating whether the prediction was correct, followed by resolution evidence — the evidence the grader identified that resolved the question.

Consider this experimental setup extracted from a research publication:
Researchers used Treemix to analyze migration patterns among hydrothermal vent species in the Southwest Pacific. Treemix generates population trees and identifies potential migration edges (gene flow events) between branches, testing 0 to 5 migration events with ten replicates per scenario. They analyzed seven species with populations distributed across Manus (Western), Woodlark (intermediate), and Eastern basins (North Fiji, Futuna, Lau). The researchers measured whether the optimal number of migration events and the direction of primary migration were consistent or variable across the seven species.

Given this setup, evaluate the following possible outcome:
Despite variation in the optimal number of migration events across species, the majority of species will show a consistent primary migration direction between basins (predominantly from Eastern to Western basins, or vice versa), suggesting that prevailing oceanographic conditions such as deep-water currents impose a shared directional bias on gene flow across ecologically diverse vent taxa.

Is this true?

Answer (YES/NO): YES